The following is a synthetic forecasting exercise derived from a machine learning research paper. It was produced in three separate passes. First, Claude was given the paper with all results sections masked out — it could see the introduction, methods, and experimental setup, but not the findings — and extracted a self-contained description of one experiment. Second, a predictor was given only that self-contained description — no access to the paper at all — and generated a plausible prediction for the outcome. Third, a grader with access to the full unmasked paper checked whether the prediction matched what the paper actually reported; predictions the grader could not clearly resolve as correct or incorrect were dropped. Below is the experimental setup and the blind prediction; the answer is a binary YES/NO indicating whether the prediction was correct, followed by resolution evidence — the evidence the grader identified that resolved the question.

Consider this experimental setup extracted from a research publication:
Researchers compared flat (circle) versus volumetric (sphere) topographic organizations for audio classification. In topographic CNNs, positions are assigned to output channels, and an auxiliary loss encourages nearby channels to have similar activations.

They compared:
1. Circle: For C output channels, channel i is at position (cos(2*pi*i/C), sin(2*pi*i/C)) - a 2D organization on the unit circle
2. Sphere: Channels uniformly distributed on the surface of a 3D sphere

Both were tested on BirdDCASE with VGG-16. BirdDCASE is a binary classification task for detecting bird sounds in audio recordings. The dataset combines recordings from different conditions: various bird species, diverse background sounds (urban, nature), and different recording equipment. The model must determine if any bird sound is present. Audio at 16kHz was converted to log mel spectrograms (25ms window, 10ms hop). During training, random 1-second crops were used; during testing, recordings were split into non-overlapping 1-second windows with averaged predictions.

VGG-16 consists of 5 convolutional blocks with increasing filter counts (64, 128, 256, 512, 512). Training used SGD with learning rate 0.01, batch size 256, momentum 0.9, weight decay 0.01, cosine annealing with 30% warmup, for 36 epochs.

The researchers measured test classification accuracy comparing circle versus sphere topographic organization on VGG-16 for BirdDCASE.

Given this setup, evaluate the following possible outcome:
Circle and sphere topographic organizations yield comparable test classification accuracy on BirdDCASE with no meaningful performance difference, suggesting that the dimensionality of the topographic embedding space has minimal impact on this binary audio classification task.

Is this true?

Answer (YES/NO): YES